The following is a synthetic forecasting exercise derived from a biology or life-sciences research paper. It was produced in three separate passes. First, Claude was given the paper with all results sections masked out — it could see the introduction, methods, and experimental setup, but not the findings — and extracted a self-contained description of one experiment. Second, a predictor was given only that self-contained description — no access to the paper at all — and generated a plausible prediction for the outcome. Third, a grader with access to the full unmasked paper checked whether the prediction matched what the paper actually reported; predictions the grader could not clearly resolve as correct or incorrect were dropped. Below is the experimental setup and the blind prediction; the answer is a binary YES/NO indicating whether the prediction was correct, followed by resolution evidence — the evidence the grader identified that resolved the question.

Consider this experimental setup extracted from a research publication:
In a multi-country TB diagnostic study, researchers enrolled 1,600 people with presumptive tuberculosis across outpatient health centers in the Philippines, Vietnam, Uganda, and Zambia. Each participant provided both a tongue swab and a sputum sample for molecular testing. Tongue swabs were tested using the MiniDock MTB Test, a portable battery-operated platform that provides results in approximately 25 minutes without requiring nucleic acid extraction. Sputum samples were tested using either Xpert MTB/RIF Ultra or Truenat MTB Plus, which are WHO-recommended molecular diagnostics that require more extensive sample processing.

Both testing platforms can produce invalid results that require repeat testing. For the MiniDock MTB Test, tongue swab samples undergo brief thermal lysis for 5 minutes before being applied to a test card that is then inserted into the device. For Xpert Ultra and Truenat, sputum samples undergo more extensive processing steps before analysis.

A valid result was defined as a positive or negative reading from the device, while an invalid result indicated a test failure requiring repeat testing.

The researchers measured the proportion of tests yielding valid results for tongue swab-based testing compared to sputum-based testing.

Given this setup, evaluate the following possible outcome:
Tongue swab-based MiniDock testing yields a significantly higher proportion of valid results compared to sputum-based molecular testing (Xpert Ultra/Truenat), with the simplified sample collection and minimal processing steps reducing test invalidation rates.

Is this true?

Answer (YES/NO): NO